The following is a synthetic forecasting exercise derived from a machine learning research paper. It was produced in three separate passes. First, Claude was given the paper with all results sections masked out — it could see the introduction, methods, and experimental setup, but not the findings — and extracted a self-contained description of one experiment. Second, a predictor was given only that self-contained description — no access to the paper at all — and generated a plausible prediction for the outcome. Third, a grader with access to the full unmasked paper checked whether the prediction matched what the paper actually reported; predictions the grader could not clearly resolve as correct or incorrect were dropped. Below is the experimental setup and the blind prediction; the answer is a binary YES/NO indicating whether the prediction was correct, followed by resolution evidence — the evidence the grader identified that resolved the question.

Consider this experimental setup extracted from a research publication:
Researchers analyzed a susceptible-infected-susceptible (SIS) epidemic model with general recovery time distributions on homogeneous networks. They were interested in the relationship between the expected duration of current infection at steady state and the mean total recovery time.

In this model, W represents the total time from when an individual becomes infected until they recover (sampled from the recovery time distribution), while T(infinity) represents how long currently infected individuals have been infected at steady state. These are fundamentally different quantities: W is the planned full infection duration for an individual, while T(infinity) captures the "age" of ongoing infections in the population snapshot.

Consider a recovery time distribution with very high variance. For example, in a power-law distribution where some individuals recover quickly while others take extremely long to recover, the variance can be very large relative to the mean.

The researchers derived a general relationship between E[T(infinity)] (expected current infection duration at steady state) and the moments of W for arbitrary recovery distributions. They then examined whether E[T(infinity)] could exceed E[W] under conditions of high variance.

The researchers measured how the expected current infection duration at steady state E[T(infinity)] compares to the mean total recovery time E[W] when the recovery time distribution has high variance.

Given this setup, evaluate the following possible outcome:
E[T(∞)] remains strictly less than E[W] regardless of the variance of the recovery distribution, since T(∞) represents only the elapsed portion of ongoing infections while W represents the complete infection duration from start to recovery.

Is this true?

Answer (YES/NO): NO